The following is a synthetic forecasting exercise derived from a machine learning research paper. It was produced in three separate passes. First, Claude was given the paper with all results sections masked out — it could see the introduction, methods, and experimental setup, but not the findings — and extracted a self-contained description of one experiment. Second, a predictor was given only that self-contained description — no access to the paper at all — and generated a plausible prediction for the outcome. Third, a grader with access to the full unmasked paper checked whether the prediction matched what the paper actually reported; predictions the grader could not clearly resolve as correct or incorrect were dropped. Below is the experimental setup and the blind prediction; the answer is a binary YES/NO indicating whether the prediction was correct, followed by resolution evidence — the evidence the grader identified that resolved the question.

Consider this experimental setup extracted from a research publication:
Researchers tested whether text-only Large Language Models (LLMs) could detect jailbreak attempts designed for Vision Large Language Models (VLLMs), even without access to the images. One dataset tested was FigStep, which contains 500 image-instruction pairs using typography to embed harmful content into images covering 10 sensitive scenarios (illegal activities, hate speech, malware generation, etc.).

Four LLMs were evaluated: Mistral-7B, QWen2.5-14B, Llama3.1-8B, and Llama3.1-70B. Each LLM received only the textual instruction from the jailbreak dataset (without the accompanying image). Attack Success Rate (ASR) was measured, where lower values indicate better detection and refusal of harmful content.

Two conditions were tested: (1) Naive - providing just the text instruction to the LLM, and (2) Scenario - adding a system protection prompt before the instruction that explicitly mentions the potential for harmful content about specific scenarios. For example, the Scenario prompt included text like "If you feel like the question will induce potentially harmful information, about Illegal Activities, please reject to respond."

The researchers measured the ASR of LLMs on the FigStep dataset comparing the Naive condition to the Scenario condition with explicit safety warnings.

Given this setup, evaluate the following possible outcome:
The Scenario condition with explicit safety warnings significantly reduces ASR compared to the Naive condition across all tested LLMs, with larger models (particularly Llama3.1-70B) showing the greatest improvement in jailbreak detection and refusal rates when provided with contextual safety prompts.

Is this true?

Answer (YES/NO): NO